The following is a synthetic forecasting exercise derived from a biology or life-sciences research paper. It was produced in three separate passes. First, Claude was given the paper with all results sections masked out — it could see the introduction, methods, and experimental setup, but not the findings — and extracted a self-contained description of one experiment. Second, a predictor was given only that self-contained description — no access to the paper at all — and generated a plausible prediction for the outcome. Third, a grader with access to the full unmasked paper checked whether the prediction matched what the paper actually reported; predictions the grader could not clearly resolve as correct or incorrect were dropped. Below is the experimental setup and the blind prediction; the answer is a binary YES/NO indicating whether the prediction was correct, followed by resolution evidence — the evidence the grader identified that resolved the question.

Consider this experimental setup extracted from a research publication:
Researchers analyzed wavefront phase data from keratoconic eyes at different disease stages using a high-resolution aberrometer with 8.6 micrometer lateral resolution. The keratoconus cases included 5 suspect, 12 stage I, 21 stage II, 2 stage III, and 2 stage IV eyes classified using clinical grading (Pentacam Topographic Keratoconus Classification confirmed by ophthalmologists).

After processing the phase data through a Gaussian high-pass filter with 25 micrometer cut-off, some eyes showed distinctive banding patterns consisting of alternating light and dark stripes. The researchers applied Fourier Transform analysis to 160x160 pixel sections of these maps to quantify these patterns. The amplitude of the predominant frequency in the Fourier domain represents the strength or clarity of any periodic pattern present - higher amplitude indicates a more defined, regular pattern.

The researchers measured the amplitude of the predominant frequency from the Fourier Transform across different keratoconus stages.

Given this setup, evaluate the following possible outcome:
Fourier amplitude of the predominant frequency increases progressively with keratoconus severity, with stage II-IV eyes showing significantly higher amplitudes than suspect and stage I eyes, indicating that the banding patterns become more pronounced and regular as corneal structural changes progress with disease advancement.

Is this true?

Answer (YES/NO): YES